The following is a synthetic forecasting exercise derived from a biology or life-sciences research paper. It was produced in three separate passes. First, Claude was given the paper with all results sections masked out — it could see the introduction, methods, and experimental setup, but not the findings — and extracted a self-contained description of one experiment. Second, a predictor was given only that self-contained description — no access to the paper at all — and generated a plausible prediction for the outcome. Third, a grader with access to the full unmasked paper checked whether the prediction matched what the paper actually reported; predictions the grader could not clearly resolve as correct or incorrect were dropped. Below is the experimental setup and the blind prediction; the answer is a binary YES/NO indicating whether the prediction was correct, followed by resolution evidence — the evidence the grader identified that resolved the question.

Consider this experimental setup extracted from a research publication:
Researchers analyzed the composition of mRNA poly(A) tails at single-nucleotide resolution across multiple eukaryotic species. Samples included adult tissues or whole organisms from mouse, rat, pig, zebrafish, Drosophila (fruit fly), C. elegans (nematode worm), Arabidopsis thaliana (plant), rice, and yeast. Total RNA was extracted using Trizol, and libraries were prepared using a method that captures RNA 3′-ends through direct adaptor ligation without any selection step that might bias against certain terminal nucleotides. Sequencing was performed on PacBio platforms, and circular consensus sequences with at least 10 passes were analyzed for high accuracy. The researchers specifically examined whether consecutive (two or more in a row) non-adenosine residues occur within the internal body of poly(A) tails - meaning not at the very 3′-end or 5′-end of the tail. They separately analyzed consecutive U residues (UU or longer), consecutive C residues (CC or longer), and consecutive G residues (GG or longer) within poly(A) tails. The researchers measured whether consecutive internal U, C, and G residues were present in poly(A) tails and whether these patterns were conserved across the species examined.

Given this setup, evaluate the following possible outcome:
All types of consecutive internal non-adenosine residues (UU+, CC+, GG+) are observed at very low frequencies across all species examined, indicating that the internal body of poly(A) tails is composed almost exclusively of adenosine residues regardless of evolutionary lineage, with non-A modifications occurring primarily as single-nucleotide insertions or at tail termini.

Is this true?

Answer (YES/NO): NO